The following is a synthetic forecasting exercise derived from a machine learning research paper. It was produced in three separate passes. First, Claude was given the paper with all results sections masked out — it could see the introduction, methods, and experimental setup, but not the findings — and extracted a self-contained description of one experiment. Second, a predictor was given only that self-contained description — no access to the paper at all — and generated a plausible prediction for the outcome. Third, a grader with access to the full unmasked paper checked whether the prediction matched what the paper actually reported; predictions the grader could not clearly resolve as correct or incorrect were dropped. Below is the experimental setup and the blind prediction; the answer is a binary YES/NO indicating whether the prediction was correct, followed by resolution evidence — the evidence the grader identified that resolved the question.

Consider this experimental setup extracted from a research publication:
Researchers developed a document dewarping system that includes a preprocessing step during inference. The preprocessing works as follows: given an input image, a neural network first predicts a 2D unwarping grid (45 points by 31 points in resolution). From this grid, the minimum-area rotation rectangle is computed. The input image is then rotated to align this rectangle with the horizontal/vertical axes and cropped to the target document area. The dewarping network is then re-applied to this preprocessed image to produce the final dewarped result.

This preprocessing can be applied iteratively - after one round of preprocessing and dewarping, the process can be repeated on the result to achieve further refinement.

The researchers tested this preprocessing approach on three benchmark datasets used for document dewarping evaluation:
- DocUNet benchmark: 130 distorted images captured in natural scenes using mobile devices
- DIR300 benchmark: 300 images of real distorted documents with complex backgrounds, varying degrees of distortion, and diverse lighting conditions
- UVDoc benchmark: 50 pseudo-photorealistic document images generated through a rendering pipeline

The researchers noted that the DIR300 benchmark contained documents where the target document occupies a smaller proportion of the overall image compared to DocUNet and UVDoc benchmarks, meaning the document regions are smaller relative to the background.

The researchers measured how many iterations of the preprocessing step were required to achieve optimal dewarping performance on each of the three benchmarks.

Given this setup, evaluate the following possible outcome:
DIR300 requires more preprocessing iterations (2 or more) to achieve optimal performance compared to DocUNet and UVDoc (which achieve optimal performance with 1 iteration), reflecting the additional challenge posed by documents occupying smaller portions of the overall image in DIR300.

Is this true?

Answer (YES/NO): YES